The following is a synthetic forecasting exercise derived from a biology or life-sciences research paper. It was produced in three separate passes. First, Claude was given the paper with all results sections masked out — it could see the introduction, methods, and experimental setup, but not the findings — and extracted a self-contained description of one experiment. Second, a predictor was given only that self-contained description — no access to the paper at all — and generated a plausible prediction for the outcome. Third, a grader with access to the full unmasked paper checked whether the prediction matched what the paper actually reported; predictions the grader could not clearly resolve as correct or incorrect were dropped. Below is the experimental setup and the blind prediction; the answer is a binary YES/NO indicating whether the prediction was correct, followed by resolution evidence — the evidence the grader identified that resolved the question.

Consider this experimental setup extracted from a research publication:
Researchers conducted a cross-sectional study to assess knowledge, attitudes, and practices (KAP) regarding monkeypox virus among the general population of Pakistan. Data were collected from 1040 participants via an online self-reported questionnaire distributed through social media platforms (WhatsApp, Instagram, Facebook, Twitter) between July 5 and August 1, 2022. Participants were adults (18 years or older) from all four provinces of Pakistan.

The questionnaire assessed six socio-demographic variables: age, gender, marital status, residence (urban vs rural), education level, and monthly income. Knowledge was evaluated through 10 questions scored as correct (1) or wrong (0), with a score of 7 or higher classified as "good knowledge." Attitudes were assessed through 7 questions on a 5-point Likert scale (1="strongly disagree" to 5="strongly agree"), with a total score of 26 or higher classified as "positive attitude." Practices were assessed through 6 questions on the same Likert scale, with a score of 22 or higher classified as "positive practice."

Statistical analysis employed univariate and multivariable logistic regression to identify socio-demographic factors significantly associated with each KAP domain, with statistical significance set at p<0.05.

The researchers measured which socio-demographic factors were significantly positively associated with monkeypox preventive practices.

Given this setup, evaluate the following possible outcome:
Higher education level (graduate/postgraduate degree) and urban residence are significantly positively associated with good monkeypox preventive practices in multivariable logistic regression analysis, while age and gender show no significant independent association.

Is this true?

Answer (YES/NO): NO